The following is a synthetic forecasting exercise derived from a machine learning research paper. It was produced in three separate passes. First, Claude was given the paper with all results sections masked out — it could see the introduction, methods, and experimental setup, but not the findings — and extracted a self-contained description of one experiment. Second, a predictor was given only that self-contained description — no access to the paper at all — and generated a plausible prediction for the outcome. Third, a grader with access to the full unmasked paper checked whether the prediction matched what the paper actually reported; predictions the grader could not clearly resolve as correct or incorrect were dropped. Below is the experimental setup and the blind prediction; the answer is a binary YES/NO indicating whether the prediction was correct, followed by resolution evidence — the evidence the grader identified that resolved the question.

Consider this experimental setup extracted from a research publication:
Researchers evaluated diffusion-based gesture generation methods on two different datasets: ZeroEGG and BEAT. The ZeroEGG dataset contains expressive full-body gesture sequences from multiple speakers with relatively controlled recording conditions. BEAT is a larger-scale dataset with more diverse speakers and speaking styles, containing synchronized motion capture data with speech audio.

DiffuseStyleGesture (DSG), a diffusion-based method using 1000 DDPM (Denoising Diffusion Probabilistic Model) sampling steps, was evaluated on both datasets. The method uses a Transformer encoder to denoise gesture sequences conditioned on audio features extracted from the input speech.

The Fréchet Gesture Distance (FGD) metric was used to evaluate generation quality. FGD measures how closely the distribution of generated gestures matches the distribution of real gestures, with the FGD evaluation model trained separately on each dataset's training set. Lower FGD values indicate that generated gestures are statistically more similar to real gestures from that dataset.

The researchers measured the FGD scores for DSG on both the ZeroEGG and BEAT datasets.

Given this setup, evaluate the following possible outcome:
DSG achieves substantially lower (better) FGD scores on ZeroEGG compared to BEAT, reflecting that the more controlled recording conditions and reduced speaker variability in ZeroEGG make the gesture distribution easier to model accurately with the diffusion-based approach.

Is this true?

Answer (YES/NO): YES